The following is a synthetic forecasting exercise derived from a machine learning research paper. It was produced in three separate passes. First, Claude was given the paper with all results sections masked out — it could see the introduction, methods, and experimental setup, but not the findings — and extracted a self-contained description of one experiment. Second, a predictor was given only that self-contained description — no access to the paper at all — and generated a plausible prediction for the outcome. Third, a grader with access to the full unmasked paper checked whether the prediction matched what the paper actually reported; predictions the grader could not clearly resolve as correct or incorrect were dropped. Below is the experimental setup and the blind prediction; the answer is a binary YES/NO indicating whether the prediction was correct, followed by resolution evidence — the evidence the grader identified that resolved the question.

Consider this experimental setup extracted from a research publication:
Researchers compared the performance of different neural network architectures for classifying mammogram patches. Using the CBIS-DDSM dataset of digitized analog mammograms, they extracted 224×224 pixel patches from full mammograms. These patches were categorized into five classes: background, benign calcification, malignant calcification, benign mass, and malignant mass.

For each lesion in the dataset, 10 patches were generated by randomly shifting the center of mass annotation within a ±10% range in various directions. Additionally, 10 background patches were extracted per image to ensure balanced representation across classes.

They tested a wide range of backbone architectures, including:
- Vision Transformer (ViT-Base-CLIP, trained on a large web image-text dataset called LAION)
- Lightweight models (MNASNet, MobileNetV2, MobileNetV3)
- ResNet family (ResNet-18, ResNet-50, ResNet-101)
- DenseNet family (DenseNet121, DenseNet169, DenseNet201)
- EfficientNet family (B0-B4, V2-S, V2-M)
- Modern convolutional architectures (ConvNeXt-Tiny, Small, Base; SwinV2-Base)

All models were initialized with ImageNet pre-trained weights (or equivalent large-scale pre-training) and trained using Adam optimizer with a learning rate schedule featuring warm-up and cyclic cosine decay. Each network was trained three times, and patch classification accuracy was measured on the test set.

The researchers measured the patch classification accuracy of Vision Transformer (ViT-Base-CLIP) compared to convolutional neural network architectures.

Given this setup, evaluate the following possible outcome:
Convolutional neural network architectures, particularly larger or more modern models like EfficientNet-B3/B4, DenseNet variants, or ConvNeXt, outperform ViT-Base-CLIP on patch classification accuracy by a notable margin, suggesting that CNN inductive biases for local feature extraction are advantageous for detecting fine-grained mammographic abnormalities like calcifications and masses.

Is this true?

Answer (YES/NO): YES